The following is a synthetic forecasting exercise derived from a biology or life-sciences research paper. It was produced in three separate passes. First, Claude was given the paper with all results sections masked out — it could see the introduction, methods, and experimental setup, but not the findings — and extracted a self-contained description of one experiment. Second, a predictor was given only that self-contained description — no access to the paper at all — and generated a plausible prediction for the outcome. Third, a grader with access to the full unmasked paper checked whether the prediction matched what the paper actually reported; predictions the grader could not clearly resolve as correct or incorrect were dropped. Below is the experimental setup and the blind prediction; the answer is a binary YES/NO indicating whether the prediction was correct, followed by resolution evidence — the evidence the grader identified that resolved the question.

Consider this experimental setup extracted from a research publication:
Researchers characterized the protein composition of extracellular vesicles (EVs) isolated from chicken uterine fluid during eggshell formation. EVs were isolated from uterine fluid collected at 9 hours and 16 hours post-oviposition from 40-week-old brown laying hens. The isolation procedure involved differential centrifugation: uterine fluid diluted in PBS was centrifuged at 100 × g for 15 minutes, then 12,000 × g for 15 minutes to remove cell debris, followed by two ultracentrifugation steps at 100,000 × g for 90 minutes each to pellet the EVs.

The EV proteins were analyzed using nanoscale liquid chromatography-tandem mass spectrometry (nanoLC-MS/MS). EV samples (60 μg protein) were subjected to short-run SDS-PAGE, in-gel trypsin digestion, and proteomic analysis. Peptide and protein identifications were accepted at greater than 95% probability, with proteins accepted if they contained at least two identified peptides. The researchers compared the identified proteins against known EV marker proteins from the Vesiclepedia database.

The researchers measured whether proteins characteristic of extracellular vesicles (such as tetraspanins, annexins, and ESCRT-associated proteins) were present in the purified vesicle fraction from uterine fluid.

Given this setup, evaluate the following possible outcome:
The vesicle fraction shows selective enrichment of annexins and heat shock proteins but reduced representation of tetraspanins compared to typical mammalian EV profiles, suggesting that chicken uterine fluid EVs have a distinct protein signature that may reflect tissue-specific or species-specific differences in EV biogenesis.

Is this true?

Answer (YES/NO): NO